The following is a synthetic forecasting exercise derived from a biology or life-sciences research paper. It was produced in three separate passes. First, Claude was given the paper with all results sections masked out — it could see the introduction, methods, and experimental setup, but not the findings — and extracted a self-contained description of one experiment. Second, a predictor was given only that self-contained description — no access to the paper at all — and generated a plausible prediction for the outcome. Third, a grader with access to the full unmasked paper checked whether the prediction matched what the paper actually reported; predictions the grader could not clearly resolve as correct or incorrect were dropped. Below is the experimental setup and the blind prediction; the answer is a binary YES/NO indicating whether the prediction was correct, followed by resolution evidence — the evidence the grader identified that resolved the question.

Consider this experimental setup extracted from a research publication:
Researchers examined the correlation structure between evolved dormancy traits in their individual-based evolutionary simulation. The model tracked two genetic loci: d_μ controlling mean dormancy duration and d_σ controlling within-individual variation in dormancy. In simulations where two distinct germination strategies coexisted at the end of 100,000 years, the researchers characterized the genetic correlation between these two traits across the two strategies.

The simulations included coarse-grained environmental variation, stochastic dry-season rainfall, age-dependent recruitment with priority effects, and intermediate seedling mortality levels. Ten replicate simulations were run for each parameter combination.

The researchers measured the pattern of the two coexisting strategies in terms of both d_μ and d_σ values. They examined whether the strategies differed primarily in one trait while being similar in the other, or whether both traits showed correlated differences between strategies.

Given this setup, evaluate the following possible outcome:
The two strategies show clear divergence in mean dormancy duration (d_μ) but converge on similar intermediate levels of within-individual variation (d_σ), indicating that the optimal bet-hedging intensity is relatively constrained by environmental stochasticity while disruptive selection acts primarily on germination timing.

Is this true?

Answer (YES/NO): NO